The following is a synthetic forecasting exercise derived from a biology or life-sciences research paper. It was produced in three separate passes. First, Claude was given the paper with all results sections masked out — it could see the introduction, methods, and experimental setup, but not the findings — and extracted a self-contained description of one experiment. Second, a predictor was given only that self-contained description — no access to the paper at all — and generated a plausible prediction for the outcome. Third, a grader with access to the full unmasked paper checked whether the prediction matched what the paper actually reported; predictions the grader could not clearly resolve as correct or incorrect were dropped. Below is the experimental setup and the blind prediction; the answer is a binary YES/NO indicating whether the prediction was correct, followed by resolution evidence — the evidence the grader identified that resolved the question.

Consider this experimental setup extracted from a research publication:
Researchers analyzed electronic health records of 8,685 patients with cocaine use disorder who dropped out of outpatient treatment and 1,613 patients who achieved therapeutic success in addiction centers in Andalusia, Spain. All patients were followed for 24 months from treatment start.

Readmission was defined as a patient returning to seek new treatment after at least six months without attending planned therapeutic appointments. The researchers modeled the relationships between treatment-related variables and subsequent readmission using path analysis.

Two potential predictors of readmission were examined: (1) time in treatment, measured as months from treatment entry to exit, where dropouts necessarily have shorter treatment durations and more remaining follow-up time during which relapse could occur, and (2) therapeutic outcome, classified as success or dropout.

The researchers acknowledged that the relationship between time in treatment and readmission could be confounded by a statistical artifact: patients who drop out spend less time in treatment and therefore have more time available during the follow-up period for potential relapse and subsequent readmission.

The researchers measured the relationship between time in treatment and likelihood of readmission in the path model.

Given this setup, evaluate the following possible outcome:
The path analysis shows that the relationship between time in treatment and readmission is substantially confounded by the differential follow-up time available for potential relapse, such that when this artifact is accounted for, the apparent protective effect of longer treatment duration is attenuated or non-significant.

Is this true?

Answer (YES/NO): NO